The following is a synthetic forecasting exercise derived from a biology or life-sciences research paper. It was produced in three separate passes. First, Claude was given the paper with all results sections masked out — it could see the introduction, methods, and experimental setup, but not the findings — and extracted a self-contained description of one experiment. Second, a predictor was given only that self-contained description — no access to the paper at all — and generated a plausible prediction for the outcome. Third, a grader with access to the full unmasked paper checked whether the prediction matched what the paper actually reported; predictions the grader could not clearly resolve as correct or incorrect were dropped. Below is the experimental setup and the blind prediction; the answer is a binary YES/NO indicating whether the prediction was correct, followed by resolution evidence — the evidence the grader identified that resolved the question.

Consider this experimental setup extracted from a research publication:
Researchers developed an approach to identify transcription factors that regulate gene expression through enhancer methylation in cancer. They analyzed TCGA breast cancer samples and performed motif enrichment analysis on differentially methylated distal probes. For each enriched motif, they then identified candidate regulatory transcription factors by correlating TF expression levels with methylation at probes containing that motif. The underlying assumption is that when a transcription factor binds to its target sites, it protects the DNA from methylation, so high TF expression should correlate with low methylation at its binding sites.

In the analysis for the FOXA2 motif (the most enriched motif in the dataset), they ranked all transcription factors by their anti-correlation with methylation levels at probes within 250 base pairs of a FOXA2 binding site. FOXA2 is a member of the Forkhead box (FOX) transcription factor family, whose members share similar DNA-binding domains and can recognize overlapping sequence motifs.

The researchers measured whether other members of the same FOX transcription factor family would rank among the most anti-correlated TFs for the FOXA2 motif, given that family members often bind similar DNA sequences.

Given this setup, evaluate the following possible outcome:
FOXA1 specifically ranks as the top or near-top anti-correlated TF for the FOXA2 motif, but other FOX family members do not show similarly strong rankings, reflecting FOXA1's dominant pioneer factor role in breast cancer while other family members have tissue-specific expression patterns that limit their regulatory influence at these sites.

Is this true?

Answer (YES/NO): YES